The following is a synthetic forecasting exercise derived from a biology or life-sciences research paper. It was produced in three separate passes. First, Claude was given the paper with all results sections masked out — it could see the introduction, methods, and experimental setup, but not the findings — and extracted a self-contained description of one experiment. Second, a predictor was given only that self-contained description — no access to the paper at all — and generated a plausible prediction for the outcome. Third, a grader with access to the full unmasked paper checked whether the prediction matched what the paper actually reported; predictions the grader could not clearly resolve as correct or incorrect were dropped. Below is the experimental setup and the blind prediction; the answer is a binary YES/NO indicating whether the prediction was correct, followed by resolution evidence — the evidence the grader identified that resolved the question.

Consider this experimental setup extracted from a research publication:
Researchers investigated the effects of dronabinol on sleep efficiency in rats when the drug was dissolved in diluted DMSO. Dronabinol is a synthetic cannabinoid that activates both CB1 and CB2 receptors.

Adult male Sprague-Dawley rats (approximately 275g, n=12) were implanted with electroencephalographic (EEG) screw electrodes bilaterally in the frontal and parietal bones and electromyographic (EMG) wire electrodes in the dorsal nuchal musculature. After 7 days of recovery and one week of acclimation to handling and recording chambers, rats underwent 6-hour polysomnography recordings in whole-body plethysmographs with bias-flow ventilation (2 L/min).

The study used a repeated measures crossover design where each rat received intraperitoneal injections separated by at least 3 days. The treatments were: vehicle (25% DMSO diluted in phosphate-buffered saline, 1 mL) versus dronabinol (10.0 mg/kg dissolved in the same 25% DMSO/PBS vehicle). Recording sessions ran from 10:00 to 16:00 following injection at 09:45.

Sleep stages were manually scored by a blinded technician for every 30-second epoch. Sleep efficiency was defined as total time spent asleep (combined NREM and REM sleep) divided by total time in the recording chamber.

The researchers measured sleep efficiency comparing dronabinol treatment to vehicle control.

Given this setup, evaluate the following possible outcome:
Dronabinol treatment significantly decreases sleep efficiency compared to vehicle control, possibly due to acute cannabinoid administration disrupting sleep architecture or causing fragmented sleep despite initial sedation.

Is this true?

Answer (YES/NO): NO